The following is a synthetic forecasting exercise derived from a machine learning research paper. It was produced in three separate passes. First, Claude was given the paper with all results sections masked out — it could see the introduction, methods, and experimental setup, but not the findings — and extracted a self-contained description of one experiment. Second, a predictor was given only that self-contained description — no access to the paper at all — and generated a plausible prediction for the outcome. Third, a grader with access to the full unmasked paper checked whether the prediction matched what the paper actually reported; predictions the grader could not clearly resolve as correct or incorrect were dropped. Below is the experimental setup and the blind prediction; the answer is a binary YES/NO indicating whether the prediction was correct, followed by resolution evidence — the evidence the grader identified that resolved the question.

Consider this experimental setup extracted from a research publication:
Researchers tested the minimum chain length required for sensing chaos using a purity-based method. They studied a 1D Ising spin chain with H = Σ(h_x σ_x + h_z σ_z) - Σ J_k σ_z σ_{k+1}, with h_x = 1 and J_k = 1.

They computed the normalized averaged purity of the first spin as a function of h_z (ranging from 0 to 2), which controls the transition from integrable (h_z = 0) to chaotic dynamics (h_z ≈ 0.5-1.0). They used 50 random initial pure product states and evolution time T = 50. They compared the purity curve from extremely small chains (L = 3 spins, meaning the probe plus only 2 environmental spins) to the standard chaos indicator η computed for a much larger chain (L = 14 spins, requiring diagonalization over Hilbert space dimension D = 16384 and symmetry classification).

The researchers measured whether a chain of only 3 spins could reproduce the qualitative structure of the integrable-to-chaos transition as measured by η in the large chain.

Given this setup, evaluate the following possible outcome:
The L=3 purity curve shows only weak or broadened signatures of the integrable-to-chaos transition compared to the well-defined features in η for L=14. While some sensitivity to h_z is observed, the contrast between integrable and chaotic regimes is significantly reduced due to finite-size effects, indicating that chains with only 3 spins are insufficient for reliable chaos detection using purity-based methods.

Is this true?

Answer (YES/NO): NO